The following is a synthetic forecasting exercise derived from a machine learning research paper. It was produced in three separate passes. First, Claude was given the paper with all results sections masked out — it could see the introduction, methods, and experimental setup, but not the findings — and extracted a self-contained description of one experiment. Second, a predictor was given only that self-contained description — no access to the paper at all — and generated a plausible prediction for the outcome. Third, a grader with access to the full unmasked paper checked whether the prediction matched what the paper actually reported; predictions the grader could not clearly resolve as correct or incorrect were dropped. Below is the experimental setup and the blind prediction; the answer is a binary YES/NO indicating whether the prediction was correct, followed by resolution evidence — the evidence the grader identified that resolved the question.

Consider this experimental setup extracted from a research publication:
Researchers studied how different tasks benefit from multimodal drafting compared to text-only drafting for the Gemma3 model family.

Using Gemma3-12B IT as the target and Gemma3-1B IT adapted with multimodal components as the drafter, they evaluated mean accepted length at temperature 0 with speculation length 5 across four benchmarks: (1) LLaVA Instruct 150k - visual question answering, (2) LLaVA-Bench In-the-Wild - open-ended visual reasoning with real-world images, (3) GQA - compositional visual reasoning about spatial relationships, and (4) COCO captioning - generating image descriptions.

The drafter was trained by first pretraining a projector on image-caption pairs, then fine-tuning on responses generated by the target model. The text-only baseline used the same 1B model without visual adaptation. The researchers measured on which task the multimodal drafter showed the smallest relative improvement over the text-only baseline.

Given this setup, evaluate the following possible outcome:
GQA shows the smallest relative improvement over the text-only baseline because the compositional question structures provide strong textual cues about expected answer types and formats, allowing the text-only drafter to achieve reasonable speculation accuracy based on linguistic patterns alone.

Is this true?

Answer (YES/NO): NO